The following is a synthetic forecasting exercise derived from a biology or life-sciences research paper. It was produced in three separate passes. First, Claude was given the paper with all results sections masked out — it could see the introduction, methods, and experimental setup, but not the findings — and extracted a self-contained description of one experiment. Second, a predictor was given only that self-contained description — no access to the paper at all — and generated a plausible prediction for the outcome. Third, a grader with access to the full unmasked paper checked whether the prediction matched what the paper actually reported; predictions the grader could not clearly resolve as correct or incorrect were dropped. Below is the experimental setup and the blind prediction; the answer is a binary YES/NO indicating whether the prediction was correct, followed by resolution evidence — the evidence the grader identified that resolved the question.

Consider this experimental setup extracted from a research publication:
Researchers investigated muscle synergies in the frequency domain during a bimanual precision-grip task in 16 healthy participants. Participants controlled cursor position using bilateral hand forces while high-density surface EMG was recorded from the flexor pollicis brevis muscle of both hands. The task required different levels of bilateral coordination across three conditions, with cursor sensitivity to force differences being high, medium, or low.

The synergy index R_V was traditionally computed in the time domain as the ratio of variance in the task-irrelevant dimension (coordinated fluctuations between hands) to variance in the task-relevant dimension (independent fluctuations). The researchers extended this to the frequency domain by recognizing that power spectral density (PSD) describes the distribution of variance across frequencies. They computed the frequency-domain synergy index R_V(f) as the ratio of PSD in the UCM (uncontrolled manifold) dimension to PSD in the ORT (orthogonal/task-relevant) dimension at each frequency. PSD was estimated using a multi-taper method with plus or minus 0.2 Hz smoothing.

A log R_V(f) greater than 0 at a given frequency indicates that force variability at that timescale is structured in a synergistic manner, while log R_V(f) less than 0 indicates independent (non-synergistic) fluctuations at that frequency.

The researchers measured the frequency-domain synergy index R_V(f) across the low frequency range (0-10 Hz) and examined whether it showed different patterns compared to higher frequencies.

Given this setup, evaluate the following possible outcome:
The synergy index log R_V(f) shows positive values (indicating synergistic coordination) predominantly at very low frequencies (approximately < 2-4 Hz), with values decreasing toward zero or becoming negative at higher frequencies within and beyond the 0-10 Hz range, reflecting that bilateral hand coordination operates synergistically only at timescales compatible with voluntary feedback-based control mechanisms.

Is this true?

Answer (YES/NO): NO